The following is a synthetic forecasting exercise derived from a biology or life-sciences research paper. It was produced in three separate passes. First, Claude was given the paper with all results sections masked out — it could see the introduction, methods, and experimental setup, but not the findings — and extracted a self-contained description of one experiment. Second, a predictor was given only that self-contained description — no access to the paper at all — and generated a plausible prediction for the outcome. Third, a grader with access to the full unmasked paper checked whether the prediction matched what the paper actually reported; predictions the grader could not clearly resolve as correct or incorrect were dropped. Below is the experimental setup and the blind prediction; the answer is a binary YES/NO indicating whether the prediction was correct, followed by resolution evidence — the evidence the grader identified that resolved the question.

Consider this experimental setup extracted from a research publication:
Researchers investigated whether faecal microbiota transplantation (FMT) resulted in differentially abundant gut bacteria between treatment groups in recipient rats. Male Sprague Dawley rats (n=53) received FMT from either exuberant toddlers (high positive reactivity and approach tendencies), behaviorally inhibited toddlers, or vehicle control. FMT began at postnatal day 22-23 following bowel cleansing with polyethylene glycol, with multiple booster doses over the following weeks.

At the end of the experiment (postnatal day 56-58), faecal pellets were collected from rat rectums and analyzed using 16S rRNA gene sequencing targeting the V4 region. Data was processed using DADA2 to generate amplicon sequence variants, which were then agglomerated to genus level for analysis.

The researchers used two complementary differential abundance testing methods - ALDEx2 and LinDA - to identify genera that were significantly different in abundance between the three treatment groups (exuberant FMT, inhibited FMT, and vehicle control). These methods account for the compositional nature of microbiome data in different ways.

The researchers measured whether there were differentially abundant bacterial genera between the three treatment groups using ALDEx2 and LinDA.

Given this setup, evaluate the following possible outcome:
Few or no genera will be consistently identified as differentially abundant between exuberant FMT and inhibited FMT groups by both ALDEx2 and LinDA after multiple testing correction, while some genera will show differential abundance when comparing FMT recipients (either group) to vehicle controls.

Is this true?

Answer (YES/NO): NO